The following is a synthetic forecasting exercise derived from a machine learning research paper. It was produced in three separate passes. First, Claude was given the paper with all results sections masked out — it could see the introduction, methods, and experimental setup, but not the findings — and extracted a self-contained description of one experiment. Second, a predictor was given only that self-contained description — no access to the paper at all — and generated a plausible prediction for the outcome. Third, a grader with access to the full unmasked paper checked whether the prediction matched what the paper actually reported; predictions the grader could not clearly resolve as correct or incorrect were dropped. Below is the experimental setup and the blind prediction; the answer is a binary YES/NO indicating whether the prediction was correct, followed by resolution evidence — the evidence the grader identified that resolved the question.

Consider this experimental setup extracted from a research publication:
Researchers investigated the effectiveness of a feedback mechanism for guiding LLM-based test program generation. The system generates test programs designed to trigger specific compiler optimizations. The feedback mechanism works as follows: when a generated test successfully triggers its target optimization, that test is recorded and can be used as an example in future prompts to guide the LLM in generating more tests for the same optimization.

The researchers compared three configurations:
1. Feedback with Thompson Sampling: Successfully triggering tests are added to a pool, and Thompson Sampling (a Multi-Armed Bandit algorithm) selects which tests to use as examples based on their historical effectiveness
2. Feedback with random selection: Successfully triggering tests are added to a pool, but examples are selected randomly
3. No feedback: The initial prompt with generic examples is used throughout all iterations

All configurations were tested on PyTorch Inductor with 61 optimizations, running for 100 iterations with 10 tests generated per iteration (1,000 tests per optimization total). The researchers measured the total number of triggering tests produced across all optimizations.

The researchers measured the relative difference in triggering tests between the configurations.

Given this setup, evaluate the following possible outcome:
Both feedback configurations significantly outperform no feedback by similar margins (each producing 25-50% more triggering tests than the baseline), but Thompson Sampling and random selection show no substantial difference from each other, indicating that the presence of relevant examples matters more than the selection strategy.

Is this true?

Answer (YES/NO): NO